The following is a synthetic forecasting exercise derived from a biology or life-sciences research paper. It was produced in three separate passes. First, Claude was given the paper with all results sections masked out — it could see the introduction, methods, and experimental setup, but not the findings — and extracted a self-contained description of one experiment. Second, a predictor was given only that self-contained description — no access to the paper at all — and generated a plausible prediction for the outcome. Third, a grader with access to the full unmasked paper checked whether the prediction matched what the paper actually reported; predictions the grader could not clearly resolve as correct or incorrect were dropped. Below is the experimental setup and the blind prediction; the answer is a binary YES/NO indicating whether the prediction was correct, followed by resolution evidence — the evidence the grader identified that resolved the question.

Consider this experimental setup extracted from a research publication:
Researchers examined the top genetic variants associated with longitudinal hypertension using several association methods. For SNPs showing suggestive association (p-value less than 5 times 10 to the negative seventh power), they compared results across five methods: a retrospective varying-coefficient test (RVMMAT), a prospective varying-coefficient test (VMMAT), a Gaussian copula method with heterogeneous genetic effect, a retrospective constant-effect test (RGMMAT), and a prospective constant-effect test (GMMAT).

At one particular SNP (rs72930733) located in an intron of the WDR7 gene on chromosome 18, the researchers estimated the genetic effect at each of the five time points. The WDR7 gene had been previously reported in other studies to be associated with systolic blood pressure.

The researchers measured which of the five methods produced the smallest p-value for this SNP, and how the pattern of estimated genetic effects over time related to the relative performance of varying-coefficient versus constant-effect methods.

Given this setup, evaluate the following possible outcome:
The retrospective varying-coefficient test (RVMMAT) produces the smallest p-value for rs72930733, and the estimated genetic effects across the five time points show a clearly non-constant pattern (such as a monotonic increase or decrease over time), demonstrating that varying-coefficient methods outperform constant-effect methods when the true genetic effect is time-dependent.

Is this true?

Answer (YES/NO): NO